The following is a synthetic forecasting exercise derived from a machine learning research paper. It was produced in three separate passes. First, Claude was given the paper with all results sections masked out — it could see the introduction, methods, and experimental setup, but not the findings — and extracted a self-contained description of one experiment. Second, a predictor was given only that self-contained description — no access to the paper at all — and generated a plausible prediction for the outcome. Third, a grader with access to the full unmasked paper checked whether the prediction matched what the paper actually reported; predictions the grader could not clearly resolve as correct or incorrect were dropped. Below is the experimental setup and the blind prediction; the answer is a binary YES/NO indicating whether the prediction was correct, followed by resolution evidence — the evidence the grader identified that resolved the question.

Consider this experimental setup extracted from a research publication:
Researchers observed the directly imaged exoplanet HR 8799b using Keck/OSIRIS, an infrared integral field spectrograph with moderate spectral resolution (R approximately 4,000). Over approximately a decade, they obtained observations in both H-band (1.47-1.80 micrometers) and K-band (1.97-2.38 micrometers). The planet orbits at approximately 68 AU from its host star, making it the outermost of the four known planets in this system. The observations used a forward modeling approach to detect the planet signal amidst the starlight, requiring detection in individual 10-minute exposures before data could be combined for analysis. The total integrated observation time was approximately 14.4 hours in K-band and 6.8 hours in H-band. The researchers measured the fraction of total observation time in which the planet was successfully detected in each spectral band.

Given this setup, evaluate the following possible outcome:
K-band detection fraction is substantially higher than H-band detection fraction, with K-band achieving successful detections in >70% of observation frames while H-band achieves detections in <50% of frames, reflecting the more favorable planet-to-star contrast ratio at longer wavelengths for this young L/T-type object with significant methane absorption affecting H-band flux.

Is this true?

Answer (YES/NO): YES